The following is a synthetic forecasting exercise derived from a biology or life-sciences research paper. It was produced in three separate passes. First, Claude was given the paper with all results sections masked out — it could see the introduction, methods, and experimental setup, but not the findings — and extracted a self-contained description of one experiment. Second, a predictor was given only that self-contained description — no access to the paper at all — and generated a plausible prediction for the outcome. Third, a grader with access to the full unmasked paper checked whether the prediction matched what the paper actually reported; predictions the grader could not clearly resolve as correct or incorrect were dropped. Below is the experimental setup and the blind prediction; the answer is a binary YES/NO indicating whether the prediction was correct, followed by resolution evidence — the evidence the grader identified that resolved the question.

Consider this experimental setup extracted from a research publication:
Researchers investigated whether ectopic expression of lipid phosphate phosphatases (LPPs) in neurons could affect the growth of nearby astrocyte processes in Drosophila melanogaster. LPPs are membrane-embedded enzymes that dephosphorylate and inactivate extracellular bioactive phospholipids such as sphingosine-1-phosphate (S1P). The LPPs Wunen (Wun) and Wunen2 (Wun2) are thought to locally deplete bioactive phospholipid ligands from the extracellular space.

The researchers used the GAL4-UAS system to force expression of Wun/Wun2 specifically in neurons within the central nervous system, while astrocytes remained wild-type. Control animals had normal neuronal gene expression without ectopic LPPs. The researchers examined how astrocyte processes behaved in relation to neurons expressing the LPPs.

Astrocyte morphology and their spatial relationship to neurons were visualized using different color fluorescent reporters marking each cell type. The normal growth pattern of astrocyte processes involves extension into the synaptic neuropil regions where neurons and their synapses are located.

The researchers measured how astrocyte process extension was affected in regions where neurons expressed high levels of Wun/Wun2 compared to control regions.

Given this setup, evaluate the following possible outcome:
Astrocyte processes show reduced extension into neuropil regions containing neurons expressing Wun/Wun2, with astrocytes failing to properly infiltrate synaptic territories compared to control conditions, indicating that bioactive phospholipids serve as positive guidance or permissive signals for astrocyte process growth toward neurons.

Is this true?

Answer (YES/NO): YES